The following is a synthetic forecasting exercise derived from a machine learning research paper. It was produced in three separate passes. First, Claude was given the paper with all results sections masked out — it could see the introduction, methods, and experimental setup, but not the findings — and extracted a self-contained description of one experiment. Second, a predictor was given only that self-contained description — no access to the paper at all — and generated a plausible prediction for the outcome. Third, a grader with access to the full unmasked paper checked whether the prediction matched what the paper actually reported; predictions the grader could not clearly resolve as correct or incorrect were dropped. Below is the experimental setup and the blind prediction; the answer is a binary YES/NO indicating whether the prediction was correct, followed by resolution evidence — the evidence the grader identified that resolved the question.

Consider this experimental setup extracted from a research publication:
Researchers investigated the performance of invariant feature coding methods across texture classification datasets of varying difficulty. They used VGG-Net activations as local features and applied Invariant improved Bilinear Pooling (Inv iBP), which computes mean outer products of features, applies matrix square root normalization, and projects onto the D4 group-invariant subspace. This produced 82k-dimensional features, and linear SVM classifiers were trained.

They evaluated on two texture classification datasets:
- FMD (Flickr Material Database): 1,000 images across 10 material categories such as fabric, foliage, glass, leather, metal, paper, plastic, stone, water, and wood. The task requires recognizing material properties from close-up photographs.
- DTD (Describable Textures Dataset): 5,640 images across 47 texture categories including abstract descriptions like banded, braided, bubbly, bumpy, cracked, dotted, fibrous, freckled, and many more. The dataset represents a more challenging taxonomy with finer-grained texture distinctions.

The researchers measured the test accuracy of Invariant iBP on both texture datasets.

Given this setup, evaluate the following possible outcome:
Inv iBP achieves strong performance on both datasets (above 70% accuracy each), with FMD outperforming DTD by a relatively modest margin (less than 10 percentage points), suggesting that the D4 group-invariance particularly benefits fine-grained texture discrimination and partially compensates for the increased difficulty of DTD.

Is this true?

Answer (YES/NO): YES